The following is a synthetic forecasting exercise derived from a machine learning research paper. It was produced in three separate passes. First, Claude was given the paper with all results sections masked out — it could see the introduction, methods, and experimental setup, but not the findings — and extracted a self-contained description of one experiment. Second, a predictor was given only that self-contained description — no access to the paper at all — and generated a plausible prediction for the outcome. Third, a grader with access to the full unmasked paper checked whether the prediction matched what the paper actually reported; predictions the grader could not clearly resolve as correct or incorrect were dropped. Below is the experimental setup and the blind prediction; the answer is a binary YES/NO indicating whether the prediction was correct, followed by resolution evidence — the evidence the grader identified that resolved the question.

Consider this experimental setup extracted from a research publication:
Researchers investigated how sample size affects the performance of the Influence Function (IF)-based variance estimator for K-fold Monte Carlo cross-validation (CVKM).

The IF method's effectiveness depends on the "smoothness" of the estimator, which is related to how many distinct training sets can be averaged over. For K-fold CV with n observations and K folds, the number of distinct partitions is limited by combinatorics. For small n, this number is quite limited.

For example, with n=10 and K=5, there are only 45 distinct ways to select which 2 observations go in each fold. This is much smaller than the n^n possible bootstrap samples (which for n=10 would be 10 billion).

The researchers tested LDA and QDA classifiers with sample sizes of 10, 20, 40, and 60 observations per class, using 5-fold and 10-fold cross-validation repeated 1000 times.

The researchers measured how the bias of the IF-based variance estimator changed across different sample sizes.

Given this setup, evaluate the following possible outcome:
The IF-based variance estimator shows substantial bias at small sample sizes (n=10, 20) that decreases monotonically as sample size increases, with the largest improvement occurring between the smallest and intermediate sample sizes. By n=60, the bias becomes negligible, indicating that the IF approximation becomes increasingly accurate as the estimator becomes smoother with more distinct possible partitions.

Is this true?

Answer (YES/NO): NO